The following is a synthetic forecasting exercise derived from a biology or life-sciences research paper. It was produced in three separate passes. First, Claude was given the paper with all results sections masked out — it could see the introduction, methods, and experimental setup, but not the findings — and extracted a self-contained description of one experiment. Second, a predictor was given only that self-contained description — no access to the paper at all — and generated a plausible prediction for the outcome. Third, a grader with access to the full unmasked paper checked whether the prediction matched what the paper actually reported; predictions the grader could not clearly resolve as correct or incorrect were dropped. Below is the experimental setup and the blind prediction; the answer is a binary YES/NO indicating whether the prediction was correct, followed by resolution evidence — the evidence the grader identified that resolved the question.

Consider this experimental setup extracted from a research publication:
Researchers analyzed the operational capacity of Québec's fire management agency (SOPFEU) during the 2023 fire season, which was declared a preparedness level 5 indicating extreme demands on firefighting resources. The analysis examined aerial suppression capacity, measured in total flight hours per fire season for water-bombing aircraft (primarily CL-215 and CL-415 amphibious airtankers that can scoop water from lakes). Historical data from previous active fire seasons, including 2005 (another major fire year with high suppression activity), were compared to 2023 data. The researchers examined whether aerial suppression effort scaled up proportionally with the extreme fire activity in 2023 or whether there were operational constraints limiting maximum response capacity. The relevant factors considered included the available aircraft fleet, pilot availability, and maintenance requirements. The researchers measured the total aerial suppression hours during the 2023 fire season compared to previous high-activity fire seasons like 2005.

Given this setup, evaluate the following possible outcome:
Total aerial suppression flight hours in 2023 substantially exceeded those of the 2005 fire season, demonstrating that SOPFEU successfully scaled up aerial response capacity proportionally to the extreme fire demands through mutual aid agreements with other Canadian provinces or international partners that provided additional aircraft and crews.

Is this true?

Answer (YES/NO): NO